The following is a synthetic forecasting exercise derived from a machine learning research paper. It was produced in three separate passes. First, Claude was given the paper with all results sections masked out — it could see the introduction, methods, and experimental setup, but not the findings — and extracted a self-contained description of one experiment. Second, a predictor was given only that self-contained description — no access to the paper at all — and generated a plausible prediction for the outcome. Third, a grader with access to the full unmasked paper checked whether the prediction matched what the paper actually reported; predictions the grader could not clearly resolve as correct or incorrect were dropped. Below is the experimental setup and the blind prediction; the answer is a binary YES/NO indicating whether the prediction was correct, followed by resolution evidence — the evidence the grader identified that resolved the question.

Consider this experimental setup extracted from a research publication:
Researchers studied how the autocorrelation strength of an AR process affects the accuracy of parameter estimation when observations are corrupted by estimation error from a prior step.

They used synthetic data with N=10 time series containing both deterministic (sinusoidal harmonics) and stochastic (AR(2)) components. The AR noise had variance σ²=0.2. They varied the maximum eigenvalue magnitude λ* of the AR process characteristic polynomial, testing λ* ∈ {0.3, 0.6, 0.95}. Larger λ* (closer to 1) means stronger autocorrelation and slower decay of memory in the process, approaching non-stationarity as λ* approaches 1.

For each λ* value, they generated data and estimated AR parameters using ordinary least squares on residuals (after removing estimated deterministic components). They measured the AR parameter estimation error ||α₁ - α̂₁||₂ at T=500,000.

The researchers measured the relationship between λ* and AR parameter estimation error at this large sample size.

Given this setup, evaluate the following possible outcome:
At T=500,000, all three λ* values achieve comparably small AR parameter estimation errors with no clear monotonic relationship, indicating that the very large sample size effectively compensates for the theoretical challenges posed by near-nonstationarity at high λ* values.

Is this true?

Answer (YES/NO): NO